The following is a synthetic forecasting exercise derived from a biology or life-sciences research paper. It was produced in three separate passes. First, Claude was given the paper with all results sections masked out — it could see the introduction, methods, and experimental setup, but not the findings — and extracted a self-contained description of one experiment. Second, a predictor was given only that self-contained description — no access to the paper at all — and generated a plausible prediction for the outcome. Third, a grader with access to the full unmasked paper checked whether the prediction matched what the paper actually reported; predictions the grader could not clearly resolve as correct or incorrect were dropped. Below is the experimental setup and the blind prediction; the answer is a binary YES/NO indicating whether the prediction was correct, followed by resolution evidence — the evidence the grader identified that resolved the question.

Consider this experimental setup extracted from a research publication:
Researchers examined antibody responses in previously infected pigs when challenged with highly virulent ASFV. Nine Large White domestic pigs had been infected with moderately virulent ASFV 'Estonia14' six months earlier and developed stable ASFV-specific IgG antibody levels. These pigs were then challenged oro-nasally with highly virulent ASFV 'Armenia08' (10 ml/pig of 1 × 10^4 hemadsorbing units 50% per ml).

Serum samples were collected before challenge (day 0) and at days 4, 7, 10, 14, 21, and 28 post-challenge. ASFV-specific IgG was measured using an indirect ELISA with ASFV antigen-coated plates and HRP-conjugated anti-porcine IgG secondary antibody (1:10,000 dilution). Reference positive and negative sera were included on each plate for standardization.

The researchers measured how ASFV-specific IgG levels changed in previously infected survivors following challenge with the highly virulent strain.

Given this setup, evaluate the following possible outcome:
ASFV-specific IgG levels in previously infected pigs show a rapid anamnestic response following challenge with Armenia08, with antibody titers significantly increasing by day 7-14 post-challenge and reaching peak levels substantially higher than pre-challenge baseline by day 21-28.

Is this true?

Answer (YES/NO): NO